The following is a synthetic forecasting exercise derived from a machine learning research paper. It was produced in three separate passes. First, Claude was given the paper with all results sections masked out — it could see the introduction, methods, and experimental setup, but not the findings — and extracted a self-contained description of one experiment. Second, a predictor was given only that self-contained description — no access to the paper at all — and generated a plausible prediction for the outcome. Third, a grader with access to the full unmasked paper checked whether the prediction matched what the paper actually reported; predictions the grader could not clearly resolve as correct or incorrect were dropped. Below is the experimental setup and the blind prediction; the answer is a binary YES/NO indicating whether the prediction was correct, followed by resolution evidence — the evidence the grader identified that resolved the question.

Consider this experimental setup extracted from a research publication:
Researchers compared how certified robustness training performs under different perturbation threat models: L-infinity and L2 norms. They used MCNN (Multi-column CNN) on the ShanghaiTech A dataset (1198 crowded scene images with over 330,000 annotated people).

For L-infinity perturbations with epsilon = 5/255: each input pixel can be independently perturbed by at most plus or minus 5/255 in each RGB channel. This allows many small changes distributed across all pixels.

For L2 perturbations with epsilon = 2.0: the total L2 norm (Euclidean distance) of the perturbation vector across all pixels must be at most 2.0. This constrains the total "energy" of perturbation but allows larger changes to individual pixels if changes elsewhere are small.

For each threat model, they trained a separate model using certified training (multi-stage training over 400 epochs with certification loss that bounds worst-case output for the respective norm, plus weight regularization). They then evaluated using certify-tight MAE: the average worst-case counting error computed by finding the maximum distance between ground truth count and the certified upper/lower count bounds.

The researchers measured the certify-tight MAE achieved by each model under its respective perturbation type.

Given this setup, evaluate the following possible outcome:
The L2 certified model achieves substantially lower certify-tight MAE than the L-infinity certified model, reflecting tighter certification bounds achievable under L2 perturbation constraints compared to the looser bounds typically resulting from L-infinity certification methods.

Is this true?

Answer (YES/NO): NO